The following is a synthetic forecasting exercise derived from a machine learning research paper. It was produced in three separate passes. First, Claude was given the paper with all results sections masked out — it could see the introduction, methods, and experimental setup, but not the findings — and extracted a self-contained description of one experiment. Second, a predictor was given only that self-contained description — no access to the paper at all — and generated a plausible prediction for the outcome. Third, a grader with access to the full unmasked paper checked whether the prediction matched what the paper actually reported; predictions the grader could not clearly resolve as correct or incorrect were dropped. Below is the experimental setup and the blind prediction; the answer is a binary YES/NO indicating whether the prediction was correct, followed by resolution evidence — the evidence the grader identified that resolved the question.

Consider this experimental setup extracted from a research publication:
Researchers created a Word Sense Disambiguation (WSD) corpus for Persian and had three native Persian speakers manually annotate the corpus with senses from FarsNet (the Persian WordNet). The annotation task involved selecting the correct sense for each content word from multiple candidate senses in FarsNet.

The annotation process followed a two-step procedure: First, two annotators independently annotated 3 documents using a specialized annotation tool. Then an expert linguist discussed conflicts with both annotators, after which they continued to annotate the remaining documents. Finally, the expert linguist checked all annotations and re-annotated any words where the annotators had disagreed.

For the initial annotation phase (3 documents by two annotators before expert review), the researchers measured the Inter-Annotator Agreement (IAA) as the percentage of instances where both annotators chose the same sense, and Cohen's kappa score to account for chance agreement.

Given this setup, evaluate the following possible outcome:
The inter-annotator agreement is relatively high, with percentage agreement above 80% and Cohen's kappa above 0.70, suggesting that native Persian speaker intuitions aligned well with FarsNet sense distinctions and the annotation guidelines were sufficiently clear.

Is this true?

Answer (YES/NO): YES